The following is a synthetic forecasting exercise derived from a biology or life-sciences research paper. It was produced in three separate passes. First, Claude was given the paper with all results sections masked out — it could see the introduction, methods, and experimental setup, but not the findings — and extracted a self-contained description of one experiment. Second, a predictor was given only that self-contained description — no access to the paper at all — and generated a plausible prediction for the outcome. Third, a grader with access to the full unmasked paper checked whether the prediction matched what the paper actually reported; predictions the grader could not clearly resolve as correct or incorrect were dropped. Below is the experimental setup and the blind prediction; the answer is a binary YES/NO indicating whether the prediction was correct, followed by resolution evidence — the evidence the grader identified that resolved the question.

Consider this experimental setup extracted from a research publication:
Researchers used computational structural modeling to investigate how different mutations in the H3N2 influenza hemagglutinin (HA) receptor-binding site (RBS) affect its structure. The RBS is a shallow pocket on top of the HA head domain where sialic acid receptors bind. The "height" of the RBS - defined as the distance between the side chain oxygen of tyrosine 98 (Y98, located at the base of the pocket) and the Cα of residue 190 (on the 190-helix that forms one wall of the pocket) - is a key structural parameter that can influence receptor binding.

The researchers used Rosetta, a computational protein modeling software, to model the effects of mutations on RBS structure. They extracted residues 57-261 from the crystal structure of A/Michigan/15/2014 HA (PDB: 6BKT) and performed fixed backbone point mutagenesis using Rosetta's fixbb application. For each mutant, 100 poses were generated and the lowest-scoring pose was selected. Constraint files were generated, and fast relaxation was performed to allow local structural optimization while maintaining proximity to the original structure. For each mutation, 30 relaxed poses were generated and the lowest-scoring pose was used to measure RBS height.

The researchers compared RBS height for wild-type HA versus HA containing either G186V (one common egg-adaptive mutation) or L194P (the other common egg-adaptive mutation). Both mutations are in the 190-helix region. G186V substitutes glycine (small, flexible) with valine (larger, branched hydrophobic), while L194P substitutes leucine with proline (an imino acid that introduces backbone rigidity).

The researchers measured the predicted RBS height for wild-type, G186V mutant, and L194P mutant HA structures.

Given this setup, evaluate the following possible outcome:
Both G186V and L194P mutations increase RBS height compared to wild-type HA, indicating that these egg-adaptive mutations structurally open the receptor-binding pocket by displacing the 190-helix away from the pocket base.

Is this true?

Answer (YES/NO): NO